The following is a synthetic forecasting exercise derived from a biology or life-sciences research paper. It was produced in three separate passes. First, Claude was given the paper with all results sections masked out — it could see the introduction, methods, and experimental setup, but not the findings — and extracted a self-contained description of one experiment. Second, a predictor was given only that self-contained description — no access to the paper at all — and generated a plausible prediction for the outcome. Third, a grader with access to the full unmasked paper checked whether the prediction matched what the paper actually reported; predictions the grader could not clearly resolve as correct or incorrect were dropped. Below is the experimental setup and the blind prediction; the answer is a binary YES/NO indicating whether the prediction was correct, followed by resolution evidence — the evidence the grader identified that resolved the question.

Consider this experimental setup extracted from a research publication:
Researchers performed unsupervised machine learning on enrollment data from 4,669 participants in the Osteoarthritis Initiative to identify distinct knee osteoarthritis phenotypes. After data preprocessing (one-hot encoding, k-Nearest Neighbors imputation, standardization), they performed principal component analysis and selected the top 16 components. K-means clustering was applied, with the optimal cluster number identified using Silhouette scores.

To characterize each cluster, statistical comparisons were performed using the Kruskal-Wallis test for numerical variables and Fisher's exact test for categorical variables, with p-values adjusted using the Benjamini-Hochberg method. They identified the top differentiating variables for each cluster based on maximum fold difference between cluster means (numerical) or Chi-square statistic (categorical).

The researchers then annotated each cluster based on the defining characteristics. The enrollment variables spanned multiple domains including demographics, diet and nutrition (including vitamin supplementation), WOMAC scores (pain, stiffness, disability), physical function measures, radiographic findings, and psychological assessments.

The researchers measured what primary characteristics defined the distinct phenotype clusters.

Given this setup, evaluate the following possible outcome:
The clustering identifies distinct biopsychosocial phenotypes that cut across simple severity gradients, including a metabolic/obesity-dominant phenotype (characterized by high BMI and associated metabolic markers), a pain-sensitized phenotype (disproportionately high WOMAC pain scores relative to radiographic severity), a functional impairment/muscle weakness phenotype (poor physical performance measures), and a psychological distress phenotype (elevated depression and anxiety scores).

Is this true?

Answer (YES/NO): NO